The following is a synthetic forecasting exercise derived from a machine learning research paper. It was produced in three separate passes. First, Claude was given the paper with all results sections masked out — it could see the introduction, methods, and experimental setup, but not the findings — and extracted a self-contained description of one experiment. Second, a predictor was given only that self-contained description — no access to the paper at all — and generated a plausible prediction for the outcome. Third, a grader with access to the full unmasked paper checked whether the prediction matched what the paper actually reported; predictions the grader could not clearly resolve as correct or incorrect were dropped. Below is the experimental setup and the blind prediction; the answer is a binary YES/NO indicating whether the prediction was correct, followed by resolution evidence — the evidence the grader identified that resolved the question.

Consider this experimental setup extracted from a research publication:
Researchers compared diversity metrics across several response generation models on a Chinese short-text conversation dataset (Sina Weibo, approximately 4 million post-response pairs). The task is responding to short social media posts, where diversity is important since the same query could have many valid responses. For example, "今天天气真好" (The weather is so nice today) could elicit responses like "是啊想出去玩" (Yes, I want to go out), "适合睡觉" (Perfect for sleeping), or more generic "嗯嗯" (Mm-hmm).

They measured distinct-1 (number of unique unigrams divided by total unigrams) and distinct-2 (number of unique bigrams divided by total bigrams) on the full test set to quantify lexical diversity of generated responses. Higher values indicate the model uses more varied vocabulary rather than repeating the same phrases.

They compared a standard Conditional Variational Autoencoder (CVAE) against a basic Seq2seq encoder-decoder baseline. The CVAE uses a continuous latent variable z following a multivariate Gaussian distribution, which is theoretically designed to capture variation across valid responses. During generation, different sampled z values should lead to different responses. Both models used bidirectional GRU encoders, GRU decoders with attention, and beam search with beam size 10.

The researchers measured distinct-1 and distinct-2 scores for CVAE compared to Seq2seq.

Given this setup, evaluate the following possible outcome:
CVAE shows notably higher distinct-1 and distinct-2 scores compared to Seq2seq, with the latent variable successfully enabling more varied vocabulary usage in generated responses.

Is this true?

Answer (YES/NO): NO